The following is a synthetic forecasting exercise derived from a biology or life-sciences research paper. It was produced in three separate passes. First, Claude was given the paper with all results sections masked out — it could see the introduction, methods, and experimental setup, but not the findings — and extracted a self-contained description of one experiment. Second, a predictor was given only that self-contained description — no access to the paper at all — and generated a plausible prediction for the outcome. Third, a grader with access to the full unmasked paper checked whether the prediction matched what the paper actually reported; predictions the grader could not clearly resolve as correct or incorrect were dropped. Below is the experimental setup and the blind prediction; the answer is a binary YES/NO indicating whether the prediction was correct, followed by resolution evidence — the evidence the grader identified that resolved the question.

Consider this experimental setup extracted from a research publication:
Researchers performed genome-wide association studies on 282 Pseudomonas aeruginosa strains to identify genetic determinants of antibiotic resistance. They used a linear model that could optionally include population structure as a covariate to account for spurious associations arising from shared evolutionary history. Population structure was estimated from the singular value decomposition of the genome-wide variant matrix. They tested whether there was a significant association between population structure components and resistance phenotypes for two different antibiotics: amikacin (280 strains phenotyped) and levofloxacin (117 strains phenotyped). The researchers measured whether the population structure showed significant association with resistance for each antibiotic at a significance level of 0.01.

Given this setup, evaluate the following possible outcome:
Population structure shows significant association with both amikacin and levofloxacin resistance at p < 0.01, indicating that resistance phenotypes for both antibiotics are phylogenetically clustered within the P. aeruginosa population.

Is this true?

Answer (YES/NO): NO